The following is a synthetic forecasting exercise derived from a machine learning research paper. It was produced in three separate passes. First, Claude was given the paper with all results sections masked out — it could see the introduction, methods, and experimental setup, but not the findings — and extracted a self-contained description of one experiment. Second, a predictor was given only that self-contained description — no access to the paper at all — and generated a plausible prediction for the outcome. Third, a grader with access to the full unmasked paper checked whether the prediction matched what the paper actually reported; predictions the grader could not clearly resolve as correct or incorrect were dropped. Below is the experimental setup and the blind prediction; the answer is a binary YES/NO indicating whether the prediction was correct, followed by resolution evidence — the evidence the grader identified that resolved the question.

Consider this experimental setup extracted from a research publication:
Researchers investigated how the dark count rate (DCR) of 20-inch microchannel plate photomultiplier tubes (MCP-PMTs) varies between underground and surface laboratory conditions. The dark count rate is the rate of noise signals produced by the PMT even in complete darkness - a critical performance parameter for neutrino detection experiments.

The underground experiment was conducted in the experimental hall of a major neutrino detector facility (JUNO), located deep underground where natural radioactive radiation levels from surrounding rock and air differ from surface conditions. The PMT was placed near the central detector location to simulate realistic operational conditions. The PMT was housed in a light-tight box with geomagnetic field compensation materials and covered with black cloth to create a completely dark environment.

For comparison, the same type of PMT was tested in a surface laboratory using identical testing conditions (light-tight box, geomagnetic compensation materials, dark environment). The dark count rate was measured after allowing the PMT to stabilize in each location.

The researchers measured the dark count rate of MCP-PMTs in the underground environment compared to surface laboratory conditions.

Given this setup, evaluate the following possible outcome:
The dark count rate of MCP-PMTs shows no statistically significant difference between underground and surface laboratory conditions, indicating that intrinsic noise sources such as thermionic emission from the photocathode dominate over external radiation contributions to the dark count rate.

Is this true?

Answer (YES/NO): NO